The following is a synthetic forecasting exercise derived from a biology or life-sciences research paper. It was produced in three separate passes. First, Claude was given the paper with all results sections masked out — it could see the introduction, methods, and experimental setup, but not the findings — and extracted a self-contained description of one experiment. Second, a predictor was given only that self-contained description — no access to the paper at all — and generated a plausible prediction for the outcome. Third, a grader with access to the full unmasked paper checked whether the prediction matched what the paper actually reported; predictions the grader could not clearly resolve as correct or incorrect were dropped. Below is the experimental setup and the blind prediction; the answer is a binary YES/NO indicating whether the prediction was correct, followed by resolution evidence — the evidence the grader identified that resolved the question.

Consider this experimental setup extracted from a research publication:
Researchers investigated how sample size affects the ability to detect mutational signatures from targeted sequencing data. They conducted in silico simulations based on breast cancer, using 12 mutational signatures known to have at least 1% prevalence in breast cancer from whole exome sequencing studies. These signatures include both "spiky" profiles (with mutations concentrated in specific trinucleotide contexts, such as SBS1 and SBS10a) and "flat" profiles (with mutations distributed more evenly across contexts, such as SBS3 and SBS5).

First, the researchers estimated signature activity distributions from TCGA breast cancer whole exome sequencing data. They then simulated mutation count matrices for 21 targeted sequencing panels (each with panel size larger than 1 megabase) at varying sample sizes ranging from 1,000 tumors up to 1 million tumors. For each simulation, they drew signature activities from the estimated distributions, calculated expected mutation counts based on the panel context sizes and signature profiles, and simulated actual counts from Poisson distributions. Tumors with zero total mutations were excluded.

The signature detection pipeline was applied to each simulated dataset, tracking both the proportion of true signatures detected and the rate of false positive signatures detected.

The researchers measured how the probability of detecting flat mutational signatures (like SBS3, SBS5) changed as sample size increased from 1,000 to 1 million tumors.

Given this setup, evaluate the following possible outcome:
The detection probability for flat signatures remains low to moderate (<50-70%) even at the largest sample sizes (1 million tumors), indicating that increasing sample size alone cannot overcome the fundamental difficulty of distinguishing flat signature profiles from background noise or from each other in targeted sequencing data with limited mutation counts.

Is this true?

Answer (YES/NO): NO